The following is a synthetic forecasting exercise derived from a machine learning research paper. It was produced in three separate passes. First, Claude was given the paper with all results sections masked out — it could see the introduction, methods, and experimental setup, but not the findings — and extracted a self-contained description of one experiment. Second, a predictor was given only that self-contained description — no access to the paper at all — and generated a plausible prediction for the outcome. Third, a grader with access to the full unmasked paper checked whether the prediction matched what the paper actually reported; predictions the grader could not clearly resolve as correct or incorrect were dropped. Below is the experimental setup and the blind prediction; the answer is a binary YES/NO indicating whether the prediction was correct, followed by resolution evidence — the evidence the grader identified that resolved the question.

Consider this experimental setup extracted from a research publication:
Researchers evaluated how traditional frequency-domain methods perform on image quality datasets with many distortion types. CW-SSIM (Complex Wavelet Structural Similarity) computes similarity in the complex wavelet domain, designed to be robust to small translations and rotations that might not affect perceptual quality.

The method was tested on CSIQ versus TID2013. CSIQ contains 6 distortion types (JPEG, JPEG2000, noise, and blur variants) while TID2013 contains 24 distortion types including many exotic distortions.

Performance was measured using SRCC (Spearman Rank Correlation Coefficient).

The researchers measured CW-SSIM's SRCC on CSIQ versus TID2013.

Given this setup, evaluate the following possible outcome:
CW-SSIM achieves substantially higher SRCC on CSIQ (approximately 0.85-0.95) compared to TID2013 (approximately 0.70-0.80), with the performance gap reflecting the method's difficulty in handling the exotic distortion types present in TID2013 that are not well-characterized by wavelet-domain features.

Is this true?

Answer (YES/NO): YES